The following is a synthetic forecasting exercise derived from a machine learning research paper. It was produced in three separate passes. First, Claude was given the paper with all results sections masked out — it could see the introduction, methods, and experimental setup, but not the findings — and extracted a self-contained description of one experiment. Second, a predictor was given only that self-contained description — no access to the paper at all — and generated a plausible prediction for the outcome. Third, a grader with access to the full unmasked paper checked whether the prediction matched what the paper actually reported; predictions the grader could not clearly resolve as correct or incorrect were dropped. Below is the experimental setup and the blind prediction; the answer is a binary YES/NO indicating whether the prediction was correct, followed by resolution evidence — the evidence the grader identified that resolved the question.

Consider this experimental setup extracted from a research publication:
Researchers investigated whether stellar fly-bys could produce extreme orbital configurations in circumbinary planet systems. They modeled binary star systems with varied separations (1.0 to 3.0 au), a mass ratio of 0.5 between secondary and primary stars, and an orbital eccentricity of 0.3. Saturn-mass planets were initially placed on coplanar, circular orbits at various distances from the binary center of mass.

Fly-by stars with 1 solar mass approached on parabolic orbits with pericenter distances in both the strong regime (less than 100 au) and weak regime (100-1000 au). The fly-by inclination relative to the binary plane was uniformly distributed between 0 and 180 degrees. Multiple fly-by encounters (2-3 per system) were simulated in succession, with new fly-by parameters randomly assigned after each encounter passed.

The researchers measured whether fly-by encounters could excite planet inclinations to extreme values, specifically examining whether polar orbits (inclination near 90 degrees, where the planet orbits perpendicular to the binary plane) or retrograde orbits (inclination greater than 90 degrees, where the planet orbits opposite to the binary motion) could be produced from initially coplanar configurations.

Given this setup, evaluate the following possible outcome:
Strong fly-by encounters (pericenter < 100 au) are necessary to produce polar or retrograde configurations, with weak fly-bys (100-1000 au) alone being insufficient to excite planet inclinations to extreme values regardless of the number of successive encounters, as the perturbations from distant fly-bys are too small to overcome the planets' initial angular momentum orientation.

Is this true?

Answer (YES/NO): YES